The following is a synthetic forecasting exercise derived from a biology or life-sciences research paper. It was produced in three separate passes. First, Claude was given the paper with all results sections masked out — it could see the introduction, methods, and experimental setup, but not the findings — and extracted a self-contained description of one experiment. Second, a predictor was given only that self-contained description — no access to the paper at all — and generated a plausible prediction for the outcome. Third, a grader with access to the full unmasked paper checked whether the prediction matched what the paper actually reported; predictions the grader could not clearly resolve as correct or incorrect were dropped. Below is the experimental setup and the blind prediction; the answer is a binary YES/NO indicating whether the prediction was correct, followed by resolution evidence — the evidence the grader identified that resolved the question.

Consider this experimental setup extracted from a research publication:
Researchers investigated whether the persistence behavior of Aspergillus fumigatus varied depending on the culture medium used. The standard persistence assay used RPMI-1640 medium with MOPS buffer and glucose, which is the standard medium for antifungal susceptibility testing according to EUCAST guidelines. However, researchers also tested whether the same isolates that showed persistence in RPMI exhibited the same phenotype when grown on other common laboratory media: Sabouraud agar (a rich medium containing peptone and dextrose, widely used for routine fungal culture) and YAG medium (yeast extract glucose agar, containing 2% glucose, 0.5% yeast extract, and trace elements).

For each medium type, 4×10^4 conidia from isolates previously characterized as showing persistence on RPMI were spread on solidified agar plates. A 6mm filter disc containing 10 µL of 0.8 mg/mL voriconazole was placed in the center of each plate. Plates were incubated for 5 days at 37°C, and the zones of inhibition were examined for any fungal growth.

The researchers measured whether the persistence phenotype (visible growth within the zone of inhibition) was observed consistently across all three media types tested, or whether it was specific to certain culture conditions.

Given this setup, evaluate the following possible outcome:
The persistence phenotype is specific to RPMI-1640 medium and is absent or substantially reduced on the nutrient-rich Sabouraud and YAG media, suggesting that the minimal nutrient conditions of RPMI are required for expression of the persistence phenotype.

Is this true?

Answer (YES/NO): NO